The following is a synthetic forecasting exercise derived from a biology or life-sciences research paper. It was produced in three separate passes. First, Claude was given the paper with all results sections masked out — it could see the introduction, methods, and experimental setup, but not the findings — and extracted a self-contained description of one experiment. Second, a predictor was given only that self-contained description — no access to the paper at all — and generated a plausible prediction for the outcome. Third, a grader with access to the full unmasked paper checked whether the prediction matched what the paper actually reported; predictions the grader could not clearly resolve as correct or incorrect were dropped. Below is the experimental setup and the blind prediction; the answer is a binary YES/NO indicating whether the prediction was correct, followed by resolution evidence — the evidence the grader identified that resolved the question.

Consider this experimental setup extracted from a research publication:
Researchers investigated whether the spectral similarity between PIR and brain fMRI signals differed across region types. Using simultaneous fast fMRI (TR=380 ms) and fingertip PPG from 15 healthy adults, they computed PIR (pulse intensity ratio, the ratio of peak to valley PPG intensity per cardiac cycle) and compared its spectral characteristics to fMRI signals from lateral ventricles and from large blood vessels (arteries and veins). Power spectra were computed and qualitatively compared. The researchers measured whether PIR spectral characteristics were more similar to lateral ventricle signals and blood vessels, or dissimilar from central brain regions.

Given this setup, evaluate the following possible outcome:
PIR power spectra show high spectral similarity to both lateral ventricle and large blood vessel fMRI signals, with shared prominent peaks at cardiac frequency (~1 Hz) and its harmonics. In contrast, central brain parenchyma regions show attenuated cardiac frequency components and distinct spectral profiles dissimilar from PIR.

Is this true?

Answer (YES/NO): NO